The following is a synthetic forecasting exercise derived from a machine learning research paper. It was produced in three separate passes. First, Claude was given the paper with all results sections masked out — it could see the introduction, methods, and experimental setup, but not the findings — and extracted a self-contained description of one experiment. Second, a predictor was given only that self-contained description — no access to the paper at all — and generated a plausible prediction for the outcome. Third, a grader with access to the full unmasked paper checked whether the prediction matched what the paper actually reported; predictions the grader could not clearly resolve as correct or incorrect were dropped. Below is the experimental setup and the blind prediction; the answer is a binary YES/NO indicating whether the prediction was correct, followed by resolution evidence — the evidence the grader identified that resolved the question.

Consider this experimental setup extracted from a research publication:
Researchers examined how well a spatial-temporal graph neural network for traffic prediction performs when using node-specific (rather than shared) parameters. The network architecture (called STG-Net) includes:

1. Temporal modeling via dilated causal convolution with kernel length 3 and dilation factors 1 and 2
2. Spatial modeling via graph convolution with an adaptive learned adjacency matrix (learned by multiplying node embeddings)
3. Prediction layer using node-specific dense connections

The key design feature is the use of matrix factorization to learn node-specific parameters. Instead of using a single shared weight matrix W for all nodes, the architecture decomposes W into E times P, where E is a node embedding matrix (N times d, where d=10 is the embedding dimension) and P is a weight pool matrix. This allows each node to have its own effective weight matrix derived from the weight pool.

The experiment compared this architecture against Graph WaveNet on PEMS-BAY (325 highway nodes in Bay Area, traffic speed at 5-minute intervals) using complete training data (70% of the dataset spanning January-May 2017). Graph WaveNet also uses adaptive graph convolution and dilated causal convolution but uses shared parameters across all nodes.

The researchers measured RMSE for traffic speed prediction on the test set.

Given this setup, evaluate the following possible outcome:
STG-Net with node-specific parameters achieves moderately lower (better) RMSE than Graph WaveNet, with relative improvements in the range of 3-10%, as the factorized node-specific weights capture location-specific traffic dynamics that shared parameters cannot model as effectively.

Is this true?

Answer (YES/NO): NO